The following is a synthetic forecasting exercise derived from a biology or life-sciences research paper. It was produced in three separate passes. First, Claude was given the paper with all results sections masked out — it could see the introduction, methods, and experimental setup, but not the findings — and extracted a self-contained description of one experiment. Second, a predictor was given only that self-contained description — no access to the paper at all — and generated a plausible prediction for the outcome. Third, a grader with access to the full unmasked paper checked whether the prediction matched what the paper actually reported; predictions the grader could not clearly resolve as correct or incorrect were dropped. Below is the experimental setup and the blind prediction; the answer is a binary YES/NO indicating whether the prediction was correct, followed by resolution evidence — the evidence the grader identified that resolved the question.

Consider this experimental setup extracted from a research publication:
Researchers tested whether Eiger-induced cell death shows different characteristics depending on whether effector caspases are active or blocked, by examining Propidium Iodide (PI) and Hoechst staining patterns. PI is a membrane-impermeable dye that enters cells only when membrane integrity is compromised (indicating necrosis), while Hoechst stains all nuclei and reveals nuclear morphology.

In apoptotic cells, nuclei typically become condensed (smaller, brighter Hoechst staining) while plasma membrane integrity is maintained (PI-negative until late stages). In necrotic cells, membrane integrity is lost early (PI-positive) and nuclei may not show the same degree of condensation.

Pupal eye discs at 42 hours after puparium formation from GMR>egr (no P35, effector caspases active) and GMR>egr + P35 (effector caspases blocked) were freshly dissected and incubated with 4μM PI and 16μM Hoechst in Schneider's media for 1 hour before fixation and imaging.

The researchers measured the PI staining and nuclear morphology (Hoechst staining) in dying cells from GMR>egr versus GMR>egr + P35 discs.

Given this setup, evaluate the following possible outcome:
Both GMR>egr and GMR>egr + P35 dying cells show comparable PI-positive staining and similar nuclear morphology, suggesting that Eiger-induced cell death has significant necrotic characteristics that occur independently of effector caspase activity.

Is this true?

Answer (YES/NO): NO